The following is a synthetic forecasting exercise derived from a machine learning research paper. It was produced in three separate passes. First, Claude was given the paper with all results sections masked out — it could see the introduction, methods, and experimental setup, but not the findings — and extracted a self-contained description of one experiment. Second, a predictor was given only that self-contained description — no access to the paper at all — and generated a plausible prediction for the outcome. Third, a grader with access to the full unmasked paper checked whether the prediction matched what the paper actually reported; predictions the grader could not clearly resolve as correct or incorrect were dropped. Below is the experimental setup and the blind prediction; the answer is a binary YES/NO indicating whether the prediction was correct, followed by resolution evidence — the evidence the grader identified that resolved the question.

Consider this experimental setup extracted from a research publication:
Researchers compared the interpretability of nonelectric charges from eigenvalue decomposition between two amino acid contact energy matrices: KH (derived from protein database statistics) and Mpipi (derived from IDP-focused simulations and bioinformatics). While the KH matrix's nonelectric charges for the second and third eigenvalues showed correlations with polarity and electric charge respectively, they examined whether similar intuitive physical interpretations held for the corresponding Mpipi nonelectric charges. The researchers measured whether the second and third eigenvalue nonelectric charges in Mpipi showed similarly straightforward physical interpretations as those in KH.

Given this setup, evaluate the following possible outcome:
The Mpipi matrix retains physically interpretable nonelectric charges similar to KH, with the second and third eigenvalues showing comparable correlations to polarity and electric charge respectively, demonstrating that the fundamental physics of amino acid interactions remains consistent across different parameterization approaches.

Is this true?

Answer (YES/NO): NO